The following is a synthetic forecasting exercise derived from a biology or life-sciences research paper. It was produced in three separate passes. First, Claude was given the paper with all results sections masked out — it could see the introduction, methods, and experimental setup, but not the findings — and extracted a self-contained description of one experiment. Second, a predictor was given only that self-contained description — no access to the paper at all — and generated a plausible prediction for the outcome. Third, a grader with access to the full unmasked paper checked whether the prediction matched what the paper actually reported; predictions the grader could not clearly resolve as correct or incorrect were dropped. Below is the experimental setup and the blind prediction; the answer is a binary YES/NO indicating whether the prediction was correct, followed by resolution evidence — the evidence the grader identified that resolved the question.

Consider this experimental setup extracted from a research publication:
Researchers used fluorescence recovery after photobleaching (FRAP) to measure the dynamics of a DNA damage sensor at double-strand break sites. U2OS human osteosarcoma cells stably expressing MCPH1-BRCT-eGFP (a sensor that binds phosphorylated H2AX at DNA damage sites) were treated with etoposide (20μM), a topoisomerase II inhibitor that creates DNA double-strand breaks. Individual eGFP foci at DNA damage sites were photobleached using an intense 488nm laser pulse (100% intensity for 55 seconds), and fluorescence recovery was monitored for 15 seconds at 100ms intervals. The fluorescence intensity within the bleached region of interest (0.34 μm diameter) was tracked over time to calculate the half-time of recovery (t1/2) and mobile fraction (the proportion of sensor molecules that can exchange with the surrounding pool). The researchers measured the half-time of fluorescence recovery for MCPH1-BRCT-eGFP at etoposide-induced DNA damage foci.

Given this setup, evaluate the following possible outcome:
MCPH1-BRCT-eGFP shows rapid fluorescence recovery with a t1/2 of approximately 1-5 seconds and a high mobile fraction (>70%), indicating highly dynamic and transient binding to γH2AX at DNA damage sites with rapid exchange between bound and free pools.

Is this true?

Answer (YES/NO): NO